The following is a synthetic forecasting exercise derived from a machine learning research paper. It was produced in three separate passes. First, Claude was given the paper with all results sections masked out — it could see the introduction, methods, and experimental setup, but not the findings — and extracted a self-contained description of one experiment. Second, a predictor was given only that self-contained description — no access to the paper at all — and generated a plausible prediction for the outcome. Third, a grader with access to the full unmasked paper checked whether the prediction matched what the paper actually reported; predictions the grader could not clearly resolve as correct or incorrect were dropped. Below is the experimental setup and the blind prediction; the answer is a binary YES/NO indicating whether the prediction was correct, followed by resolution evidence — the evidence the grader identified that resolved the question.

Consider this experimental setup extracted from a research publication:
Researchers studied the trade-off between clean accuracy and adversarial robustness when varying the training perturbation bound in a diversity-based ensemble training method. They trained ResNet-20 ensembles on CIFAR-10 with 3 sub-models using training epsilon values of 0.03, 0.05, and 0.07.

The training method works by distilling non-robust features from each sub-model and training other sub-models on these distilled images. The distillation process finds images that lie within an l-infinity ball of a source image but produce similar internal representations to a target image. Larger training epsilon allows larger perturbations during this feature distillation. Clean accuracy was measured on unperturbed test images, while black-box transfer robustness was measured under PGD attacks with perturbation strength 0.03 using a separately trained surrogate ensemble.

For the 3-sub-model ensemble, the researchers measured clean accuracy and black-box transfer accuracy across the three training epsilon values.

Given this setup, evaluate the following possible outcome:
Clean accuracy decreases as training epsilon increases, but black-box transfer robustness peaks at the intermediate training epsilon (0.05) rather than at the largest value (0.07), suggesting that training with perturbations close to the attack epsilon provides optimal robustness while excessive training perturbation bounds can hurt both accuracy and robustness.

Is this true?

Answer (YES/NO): NO